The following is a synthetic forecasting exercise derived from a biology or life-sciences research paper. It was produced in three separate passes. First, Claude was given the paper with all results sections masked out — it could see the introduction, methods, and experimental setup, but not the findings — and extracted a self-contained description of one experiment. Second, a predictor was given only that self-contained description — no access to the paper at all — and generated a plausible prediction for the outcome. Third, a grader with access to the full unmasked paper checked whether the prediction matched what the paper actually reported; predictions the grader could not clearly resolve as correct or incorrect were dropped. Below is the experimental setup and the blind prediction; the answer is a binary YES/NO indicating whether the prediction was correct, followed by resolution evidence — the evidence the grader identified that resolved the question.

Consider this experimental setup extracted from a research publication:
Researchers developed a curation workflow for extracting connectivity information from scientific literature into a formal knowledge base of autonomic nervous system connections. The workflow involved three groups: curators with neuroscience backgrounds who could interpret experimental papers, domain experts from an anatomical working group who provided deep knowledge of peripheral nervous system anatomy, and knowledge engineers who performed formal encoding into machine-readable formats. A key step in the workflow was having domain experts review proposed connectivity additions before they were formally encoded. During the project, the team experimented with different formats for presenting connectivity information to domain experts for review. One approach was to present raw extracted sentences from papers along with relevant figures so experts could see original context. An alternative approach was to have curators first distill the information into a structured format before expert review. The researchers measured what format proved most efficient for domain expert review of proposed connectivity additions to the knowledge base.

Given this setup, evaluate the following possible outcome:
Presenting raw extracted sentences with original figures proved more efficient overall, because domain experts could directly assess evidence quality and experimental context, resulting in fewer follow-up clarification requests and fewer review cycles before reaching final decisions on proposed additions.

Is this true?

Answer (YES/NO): NO